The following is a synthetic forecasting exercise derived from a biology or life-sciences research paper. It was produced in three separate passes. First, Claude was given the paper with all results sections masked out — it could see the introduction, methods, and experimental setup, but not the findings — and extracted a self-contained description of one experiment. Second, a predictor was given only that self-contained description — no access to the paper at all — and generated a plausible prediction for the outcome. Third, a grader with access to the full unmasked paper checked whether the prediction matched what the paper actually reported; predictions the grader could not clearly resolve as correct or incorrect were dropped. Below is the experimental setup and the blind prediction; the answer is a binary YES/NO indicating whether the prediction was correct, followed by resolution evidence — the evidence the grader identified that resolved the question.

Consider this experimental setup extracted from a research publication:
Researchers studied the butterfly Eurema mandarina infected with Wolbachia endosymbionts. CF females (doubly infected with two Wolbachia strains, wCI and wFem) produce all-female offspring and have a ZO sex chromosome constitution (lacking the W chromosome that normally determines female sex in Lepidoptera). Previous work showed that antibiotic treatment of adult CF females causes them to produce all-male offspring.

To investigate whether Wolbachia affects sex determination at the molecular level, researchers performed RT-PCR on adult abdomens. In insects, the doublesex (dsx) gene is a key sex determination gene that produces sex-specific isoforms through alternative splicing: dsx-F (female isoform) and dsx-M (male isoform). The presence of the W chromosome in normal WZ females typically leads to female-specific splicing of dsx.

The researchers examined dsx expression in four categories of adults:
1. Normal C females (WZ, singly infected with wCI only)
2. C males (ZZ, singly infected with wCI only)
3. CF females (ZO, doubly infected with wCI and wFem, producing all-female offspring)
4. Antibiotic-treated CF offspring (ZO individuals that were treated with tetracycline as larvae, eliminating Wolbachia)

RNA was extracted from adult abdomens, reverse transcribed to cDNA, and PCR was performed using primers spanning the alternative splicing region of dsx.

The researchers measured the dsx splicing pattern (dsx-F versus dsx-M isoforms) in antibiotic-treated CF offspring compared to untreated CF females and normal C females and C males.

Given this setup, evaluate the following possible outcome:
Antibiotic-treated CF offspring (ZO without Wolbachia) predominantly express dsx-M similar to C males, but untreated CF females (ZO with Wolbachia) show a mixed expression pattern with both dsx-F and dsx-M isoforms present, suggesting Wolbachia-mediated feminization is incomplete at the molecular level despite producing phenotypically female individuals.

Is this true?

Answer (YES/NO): NO